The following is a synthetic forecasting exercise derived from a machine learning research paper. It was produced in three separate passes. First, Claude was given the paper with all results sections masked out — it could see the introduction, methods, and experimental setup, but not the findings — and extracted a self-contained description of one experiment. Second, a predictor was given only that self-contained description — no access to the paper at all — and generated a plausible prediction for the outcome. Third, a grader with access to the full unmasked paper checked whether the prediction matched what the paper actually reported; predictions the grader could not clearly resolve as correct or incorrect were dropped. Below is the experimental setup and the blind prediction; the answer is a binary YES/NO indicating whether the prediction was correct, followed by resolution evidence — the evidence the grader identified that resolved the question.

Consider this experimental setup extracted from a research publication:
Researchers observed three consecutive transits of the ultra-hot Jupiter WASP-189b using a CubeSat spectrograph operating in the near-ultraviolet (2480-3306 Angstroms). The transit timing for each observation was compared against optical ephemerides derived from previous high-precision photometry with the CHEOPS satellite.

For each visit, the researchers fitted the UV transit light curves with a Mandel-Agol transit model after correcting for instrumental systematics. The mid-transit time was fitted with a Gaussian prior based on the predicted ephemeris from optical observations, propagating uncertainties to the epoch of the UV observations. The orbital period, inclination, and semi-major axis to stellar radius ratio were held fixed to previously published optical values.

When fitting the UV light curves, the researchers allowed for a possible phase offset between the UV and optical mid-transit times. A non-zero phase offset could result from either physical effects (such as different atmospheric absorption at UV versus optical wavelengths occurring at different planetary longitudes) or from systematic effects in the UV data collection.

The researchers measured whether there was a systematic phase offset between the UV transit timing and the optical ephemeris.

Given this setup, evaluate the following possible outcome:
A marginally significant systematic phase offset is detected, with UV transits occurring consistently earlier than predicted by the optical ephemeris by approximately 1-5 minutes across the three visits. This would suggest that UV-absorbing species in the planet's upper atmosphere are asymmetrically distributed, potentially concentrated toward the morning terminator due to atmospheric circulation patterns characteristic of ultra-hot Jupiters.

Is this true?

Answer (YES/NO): NO